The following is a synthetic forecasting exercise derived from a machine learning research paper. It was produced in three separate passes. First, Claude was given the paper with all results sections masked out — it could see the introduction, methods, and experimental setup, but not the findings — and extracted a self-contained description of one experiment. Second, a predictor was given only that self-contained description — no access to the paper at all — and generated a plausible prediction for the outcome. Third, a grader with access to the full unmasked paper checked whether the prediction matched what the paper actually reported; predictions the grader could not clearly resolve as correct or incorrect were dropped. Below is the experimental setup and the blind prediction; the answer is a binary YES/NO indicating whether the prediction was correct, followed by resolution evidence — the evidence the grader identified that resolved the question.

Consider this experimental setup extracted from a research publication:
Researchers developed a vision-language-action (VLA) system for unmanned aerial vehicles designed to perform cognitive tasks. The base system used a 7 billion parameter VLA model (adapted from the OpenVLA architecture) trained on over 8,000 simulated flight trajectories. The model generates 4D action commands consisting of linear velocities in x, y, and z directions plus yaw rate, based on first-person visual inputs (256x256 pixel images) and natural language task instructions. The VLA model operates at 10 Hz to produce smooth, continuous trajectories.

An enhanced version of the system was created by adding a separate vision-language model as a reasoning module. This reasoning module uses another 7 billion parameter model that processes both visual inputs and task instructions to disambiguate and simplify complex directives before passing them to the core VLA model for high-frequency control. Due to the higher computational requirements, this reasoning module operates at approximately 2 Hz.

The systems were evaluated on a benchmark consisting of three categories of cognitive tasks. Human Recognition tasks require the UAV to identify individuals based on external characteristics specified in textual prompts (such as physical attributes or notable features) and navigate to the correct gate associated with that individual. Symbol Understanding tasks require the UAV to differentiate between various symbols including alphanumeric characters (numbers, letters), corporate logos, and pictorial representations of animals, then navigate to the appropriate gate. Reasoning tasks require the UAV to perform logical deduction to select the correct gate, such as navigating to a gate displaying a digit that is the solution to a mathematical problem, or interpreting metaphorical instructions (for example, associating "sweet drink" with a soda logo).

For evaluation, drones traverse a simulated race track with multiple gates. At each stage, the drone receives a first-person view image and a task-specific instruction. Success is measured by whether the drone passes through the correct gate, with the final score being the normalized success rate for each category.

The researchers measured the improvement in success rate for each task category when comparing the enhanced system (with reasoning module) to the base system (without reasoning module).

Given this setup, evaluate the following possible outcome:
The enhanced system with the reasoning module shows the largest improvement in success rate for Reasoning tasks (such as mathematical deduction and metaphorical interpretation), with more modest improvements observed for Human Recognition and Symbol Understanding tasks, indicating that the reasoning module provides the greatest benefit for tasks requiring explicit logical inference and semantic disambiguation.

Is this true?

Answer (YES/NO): NO